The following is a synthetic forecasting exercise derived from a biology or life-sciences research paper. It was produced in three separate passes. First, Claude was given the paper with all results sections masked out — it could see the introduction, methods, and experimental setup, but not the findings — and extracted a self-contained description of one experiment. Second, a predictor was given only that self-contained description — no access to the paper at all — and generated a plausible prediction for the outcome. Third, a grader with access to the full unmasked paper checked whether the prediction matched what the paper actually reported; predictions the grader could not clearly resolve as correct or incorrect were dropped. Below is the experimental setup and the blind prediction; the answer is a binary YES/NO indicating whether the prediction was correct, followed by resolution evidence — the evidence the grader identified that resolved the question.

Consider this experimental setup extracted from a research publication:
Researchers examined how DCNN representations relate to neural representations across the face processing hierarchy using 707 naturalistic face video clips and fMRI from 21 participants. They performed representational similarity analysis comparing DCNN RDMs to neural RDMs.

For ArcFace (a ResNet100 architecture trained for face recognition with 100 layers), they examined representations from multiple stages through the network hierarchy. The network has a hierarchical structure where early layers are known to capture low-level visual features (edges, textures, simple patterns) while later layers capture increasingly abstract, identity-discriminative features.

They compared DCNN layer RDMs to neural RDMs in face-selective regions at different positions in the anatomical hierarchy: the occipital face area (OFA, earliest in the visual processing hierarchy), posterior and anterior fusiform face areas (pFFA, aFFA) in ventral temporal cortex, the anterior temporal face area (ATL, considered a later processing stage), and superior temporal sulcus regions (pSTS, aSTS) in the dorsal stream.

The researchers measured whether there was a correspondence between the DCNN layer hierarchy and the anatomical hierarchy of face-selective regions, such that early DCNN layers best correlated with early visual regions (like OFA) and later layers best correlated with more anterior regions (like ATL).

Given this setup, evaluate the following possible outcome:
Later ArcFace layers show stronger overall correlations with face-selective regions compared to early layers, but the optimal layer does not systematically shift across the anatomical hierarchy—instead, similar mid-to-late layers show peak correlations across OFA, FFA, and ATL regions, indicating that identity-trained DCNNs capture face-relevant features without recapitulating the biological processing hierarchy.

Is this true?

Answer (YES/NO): YES